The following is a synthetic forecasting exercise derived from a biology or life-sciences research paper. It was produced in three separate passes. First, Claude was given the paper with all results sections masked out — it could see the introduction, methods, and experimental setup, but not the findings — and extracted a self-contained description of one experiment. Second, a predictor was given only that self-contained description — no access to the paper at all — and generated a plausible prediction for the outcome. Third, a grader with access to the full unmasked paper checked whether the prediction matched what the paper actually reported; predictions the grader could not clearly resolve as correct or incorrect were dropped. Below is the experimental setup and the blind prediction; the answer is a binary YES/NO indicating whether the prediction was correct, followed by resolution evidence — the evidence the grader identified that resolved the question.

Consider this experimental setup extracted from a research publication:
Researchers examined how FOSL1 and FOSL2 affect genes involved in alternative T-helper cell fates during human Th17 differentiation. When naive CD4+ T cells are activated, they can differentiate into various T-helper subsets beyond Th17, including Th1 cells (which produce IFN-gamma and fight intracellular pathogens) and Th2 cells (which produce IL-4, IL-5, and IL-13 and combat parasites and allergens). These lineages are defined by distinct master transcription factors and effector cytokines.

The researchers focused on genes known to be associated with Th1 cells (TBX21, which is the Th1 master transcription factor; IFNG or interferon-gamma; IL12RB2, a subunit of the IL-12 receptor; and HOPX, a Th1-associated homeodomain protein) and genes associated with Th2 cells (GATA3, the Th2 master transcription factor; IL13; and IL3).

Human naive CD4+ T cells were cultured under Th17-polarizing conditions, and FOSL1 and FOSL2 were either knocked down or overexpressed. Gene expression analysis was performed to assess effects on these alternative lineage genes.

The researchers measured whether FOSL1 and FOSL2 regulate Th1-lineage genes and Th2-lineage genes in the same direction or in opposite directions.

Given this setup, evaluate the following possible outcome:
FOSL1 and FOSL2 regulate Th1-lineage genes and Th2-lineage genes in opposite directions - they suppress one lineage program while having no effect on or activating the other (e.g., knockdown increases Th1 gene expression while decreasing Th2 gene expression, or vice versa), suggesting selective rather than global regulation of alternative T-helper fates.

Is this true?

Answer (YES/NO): YES